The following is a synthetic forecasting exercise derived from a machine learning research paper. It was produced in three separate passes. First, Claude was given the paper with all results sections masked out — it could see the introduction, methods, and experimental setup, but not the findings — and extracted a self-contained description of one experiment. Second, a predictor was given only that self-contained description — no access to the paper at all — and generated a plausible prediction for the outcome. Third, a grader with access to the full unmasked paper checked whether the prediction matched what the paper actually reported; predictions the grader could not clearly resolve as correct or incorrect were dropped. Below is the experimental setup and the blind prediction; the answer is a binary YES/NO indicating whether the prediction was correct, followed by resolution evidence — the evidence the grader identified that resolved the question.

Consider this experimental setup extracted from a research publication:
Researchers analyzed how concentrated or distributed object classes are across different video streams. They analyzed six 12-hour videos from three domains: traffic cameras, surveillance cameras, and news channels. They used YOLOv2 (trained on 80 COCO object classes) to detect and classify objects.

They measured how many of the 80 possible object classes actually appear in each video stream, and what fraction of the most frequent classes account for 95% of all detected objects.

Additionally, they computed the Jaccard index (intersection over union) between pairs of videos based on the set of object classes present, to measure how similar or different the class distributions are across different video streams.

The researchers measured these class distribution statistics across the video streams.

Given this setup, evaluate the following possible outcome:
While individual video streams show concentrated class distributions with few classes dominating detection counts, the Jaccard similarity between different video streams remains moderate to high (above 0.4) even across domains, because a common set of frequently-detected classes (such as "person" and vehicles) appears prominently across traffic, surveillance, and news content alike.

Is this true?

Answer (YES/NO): NO